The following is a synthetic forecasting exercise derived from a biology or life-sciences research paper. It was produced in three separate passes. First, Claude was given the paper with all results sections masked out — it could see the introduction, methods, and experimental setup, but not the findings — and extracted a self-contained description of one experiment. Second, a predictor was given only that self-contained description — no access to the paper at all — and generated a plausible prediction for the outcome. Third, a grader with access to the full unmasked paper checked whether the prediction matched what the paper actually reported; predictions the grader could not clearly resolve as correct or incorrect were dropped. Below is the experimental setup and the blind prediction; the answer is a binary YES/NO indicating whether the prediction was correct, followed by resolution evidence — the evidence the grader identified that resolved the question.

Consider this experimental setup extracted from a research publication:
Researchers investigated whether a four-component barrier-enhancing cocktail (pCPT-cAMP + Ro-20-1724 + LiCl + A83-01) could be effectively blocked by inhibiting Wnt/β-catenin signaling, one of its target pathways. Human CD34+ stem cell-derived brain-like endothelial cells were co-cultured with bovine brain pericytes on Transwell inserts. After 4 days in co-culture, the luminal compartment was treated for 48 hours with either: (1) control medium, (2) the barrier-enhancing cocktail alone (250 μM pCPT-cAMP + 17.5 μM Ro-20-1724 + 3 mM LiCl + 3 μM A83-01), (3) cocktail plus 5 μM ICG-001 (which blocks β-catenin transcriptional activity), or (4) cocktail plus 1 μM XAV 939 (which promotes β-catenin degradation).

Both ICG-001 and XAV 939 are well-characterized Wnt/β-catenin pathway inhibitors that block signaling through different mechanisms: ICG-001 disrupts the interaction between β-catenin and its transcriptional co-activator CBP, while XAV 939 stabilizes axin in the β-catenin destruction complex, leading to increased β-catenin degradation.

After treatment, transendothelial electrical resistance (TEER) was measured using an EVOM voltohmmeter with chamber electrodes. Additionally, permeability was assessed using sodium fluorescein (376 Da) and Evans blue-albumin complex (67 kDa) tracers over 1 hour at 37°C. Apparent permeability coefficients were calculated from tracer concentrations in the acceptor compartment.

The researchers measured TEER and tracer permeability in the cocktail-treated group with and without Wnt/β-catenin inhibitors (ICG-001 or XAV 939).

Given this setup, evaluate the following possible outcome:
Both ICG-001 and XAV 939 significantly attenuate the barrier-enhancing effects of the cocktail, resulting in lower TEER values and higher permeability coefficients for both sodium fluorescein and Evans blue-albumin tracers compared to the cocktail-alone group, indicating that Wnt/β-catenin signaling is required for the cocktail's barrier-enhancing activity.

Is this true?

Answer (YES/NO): NO